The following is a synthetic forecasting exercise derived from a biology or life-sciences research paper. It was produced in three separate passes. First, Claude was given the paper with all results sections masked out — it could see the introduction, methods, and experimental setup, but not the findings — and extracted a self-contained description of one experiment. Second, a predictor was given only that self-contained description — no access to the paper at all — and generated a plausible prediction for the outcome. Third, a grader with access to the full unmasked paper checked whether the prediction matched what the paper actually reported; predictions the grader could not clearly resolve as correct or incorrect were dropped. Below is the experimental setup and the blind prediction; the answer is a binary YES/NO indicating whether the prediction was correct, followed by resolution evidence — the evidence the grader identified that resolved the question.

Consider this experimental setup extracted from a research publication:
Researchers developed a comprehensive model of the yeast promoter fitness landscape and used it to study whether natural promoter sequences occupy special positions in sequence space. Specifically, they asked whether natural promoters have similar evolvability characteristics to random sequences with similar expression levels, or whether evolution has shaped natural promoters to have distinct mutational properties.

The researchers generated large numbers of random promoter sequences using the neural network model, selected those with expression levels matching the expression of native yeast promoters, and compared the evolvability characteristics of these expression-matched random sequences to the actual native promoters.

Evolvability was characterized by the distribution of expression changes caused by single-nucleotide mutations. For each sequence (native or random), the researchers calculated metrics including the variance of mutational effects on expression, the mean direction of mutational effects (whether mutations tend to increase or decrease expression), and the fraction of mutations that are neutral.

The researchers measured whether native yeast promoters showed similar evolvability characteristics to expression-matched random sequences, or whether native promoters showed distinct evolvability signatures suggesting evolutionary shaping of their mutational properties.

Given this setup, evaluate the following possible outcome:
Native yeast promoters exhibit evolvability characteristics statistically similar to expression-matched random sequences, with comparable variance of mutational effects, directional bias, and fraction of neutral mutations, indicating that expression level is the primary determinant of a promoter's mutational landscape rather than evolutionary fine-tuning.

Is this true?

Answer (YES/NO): NO